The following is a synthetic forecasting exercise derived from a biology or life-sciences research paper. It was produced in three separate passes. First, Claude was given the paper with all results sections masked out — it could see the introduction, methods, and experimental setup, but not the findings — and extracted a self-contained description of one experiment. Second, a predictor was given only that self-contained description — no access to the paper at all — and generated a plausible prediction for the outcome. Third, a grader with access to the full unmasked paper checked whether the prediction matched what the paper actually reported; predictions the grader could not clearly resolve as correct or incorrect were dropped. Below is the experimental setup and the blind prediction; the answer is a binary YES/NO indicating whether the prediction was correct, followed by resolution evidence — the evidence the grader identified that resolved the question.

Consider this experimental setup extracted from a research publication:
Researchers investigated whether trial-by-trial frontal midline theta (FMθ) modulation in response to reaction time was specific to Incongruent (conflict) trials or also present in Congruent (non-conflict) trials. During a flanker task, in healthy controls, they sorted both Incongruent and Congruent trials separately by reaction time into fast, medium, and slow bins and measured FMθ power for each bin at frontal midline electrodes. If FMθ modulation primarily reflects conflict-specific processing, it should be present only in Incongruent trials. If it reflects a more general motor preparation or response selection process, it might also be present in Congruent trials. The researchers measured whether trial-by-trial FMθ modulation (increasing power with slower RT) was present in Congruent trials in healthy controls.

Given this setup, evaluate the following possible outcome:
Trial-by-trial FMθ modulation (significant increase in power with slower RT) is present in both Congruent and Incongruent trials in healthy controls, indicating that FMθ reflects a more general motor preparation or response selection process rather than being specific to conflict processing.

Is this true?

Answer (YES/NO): NO